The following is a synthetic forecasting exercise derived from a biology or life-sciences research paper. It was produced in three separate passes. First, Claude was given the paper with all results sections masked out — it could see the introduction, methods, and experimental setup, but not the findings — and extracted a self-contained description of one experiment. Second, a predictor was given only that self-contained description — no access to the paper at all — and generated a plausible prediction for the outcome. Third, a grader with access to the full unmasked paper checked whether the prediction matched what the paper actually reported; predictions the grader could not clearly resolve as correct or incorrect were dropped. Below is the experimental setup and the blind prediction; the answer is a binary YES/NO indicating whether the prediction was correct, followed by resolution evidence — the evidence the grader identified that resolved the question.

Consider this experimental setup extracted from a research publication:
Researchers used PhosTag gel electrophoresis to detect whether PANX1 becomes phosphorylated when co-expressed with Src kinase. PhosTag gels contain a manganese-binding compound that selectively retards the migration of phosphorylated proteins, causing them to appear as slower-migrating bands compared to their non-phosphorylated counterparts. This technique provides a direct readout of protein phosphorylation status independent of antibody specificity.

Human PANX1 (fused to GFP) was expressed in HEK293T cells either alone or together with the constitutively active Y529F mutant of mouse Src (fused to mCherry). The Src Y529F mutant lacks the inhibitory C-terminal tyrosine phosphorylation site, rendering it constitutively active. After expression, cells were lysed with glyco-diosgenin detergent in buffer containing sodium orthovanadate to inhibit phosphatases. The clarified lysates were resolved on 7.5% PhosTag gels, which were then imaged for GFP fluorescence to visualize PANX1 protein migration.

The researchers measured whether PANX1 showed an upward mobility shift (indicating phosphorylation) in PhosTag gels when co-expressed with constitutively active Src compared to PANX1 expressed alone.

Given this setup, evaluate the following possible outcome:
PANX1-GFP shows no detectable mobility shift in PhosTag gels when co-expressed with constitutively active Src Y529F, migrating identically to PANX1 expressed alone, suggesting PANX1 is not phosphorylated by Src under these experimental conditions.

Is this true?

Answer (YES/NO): YES